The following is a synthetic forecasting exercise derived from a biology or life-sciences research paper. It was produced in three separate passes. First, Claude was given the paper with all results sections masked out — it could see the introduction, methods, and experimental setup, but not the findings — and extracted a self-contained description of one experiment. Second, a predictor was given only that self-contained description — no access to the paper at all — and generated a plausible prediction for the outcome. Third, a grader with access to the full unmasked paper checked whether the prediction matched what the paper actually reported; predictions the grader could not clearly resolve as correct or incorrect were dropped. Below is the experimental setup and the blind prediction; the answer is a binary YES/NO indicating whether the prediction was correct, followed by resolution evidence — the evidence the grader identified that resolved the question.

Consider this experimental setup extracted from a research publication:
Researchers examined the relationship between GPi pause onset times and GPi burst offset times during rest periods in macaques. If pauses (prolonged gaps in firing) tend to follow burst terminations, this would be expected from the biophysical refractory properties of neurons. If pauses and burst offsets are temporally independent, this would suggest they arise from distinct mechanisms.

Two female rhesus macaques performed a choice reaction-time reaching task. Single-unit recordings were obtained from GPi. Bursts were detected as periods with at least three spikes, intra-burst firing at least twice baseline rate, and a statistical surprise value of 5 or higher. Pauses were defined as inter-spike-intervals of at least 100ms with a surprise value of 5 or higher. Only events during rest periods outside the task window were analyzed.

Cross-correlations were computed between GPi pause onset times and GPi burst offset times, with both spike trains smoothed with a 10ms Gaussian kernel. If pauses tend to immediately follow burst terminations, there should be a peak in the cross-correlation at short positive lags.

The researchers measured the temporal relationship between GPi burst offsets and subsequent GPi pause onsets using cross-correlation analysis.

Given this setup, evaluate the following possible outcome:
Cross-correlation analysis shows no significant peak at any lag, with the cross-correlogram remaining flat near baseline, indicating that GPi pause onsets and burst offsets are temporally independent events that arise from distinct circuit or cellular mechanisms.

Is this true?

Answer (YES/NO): NO